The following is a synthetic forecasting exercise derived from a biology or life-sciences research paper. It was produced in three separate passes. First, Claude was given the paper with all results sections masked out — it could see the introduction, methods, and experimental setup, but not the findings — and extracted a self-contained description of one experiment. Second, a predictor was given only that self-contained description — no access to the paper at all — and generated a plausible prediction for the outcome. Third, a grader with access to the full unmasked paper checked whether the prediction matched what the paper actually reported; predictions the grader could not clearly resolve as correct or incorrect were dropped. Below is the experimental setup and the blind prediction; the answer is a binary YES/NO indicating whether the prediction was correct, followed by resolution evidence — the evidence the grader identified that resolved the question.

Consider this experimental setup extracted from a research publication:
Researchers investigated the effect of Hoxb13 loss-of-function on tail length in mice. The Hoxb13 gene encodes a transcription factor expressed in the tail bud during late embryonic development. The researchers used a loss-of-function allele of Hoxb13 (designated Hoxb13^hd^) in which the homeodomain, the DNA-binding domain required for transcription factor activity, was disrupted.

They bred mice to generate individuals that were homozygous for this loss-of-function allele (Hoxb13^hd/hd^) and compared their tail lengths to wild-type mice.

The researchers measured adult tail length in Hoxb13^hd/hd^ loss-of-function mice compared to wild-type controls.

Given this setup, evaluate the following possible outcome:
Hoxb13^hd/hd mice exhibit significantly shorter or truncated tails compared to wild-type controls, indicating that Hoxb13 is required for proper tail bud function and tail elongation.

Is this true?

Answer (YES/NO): NO